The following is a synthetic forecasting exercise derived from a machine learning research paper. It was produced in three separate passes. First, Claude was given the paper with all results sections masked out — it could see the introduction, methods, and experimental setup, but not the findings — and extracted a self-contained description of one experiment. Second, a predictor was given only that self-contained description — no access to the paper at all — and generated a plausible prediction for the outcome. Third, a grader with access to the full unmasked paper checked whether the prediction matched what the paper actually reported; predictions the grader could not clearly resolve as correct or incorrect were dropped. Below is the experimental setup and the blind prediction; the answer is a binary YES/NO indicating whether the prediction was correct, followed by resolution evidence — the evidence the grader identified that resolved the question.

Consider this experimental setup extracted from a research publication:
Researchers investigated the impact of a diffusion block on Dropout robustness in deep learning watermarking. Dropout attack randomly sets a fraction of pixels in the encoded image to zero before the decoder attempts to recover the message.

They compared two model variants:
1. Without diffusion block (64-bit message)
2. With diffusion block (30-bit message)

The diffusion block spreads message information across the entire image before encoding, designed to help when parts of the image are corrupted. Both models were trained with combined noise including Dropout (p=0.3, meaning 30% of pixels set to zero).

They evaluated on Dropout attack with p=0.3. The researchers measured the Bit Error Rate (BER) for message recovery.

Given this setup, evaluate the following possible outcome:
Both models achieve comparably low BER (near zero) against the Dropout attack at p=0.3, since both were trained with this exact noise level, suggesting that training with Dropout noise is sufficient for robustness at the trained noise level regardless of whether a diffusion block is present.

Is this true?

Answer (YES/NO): NO